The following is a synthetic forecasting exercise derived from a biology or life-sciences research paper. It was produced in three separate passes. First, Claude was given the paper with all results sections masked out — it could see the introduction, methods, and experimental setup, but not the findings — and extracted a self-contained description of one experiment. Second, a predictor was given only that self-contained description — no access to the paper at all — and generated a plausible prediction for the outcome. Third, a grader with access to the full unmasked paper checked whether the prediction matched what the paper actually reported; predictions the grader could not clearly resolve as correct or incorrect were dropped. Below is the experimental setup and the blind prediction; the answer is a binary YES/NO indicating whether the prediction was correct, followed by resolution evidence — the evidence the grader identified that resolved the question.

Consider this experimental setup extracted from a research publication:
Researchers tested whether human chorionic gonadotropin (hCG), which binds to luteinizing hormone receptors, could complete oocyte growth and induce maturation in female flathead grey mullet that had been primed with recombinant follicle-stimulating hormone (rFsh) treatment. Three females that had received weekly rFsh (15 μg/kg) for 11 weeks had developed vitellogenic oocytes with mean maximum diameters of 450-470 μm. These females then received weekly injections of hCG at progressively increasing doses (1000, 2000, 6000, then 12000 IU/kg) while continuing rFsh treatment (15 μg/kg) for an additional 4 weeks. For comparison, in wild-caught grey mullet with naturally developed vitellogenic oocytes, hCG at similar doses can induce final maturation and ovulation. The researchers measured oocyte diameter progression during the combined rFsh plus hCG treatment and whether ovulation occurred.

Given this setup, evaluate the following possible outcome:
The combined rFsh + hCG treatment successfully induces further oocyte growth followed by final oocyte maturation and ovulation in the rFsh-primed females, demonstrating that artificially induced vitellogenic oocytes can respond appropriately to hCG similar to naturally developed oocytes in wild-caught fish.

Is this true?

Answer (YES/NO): NO